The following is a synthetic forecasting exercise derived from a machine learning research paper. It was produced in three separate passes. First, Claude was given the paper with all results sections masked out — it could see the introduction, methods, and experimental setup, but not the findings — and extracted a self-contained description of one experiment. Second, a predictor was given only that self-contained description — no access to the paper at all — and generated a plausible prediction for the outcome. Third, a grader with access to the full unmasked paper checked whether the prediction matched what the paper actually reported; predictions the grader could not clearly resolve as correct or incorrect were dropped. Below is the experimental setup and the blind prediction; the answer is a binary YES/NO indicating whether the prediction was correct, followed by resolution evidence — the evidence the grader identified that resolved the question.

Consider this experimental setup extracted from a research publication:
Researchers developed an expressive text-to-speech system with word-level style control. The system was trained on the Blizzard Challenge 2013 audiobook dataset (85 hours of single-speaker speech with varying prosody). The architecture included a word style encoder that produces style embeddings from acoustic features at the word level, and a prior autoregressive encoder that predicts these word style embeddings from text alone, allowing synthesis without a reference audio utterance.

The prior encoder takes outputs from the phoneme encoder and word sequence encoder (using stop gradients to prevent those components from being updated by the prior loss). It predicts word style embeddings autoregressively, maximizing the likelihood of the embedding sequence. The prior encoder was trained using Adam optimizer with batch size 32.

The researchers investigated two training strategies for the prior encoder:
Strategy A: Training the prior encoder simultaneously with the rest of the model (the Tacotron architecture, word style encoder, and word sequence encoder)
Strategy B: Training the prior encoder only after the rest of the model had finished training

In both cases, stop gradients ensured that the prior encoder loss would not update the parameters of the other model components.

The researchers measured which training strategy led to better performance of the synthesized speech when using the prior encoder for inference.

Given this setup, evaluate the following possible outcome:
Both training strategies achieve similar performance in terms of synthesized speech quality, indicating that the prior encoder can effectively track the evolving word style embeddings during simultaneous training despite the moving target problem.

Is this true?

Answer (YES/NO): NO